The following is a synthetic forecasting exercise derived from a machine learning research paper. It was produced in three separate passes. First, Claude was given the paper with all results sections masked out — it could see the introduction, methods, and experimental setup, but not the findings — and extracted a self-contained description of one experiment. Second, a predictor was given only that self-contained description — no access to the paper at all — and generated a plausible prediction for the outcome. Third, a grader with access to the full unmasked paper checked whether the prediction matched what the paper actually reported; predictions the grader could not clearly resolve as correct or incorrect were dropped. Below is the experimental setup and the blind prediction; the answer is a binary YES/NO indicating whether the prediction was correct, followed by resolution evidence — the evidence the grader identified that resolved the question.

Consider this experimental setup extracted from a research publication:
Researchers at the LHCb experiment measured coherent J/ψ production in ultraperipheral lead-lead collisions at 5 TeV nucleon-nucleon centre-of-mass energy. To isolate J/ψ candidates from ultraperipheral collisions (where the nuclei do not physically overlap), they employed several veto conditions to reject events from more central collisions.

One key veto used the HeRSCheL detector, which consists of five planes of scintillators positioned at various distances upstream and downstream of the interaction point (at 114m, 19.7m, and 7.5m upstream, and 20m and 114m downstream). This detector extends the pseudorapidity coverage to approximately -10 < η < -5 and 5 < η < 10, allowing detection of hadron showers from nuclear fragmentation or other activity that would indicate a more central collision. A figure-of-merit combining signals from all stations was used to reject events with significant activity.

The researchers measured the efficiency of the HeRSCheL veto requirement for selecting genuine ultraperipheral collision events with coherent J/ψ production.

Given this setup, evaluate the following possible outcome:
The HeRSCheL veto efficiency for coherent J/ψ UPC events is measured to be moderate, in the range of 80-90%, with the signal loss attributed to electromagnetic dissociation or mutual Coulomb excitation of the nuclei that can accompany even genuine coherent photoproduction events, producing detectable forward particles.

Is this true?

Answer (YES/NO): YES